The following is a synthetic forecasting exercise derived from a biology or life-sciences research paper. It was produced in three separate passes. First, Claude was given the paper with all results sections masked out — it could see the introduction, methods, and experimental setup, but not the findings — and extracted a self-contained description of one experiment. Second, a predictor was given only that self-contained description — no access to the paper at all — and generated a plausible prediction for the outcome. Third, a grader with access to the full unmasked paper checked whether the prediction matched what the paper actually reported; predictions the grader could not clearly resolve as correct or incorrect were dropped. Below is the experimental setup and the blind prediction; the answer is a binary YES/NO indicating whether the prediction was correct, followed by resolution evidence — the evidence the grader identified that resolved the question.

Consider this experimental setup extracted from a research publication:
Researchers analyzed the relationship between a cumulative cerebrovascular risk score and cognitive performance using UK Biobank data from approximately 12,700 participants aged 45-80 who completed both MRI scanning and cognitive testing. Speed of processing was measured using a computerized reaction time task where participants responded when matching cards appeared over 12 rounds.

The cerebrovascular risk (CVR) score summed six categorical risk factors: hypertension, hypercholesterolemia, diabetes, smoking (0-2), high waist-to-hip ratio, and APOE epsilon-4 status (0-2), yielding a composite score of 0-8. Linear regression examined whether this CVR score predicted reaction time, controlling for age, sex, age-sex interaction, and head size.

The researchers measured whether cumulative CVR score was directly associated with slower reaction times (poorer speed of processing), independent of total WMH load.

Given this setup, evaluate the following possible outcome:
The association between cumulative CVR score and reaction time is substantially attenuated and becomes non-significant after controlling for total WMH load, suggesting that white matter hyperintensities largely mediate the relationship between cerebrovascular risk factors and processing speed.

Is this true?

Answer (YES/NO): YES